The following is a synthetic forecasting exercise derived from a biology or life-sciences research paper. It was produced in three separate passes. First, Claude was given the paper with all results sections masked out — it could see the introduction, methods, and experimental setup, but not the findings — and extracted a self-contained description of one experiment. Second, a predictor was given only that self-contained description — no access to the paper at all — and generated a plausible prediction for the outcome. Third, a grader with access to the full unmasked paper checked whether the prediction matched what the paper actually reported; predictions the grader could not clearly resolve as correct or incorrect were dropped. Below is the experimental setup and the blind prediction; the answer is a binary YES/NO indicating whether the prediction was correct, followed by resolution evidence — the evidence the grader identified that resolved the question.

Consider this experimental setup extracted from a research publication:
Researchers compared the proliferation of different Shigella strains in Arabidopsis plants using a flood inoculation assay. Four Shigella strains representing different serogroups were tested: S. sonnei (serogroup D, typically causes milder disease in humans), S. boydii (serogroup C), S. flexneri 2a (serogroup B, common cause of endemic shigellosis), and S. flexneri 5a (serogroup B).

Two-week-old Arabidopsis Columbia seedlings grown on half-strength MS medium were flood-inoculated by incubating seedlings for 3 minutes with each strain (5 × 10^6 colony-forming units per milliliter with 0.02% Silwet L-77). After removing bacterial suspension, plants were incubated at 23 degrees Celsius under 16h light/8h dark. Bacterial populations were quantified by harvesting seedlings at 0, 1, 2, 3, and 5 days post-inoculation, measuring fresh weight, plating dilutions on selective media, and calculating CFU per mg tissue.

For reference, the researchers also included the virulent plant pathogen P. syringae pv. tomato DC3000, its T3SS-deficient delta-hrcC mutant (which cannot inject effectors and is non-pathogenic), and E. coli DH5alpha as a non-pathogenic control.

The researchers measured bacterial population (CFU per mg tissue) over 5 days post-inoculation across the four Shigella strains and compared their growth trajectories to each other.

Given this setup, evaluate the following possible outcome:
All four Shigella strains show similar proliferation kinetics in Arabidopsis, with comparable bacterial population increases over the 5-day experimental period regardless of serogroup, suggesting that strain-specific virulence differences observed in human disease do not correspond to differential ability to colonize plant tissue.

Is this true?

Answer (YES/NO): NO